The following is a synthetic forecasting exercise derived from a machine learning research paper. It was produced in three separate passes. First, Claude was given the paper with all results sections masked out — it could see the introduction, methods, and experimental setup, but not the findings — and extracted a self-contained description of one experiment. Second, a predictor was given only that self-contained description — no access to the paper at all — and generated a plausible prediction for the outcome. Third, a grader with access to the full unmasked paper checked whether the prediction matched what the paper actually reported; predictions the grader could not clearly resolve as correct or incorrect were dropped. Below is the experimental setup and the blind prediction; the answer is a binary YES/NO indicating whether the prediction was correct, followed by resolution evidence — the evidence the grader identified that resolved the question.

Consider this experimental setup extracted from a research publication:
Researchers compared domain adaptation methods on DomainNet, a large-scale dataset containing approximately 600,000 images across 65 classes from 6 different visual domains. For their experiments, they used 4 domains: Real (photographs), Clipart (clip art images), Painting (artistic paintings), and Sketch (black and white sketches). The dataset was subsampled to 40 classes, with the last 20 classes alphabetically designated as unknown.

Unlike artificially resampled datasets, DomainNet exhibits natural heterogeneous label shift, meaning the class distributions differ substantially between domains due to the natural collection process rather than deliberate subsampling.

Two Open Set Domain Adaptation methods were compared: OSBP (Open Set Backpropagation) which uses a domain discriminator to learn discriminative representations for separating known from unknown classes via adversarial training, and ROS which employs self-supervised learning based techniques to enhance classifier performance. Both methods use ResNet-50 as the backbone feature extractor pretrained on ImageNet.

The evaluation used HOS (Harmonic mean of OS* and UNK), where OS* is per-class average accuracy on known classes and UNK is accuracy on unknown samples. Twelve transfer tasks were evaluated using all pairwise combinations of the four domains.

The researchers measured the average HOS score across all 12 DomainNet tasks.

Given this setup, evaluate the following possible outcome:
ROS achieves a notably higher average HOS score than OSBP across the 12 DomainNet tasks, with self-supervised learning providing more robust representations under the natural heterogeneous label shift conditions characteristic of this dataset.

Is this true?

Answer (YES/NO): NO